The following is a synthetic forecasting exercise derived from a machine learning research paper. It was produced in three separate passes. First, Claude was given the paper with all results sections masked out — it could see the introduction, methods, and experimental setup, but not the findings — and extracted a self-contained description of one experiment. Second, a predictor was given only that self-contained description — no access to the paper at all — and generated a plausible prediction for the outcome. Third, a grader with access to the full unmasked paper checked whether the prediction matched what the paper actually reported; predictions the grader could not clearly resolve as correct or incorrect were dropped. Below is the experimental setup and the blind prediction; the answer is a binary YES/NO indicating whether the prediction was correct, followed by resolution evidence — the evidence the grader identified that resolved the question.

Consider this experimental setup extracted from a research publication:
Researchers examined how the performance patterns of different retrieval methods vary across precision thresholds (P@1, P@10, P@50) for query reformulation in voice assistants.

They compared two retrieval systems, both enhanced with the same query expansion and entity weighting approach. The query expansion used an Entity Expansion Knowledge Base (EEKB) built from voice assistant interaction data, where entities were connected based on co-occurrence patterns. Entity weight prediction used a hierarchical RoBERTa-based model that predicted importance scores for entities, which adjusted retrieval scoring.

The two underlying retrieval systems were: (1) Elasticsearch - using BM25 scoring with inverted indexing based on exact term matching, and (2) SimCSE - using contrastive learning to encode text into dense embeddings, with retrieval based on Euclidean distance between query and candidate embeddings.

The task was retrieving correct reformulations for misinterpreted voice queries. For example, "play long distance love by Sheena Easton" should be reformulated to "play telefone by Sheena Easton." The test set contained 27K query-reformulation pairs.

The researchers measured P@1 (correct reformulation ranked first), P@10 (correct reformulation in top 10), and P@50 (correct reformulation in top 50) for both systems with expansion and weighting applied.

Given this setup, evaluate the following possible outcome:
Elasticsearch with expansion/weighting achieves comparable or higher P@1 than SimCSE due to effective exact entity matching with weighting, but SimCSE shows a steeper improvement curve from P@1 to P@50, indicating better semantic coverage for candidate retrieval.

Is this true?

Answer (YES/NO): NO